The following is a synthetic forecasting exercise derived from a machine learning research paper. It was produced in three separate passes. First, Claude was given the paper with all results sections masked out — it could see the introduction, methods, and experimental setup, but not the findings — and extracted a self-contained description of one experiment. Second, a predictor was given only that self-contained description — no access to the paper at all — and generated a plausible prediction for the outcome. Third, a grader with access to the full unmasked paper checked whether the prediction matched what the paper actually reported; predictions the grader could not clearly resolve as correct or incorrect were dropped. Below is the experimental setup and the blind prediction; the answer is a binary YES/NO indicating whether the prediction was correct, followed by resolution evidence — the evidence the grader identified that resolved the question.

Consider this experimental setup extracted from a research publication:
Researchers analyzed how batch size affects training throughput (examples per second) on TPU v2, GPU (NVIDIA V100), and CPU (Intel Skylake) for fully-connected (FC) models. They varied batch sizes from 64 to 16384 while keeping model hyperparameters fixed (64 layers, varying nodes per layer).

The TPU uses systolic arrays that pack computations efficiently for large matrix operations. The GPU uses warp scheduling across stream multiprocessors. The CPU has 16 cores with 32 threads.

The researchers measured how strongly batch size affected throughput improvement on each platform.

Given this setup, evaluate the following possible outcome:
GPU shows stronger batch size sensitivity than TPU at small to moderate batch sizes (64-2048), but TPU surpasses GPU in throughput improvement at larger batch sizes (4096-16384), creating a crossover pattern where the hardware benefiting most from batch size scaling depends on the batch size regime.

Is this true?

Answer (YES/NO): NO